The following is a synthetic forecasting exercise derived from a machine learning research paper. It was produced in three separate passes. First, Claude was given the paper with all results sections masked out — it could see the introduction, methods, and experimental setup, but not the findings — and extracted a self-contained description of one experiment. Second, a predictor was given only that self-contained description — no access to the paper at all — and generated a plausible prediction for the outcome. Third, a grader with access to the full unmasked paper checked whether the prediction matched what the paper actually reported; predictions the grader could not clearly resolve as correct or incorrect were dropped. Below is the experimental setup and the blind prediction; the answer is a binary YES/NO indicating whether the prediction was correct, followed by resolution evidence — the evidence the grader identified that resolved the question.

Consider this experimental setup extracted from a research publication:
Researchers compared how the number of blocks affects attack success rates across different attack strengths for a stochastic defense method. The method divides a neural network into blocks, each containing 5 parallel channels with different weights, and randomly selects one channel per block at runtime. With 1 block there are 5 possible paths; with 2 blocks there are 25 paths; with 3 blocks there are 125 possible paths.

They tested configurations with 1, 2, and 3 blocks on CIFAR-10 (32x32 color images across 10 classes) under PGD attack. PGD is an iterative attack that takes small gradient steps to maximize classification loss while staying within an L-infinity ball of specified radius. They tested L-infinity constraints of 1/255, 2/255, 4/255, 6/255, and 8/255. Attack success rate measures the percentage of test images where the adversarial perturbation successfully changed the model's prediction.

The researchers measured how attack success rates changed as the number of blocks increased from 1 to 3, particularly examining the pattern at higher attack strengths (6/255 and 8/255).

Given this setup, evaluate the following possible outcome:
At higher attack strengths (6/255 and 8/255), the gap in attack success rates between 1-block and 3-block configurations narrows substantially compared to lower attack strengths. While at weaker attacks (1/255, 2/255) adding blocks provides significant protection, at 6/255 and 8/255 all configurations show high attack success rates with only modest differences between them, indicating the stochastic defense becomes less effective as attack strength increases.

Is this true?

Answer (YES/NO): NO